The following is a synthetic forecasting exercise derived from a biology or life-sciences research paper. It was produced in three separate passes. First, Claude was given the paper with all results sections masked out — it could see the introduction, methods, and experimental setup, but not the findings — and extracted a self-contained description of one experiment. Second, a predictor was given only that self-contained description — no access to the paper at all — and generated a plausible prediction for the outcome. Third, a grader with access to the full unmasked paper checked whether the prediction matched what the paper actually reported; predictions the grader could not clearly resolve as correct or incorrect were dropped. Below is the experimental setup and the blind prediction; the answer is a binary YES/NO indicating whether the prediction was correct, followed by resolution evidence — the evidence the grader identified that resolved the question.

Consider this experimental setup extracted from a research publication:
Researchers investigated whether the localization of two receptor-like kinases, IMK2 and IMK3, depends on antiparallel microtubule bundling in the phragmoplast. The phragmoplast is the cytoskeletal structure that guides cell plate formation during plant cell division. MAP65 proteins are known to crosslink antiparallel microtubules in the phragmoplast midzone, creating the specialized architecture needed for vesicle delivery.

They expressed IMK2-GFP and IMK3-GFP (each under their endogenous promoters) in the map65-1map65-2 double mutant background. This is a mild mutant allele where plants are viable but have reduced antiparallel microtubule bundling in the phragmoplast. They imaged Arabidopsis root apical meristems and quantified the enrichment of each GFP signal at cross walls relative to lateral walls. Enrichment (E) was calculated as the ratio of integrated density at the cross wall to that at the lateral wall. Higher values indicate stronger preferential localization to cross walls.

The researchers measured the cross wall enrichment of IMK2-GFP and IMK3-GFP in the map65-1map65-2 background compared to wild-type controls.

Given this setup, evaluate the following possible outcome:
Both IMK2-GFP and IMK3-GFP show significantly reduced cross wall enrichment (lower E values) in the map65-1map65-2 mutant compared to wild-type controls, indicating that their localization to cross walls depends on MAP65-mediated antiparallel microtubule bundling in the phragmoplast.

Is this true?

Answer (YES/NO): NO